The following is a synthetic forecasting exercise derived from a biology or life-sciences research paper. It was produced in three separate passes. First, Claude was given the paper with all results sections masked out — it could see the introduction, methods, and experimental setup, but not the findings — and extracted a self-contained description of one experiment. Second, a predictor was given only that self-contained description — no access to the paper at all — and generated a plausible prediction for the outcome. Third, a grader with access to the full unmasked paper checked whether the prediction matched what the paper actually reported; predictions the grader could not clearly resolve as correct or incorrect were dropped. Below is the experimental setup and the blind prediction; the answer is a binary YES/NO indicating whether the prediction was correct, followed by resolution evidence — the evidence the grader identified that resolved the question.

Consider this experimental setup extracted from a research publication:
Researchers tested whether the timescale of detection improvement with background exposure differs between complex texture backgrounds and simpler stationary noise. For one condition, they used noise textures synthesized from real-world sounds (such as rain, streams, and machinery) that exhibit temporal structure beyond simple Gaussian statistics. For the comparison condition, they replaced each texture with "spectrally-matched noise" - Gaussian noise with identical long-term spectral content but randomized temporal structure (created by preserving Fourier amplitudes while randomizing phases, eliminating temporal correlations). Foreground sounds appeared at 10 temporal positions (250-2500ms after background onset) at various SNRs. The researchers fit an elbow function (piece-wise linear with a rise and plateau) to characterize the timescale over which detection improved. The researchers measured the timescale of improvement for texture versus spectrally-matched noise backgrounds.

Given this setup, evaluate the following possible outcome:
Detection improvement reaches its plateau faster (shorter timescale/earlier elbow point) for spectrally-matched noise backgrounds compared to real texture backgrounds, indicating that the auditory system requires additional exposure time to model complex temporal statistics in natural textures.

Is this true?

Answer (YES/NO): YES